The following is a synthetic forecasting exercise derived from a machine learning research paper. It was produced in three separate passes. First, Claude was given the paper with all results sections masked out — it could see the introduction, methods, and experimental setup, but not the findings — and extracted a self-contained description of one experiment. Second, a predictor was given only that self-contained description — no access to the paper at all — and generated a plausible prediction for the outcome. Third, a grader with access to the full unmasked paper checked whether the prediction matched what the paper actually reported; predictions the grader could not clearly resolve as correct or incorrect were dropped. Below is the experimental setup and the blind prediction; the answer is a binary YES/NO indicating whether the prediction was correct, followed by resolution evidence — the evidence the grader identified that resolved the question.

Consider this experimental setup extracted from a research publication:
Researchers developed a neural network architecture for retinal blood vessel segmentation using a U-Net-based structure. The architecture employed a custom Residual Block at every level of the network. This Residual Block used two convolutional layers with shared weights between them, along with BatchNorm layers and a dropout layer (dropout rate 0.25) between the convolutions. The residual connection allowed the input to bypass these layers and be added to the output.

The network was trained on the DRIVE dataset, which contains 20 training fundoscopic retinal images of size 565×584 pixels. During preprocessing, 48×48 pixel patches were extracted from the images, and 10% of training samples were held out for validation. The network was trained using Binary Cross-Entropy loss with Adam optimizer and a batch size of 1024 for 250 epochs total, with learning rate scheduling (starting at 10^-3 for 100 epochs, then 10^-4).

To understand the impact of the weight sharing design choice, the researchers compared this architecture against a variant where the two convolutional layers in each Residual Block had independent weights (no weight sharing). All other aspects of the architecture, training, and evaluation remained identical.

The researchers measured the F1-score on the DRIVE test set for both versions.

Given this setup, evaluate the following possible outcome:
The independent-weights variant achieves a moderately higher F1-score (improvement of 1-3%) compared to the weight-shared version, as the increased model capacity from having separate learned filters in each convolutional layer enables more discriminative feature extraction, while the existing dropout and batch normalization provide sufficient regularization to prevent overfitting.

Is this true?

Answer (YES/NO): NO